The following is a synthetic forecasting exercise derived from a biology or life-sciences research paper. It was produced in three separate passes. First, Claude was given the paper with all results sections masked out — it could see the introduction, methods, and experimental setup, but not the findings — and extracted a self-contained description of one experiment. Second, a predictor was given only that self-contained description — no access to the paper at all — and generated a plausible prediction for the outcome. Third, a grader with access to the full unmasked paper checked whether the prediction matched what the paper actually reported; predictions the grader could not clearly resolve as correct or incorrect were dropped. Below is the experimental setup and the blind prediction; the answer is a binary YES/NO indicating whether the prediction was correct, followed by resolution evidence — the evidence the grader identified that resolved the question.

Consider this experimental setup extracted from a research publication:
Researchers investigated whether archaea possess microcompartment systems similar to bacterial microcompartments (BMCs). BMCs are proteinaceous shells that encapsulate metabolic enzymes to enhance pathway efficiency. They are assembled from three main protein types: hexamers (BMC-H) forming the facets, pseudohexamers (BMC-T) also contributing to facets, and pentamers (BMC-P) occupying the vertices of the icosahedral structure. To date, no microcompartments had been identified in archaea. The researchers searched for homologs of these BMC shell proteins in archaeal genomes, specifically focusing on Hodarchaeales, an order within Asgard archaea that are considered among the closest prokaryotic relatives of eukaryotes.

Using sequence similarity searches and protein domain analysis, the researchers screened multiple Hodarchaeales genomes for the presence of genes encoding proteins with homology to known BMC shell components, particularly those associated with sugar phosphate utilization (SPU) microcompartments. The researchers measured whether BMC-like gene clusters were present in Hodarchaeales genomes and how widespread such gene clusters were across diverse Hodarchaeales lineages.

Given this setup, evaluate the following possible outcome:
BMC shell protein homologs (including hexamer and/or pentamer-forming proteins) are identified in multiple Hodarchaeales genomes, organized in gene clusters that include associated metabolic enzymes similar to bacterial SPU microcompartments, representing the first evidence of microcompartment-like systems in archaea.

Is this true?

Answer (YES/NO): YES